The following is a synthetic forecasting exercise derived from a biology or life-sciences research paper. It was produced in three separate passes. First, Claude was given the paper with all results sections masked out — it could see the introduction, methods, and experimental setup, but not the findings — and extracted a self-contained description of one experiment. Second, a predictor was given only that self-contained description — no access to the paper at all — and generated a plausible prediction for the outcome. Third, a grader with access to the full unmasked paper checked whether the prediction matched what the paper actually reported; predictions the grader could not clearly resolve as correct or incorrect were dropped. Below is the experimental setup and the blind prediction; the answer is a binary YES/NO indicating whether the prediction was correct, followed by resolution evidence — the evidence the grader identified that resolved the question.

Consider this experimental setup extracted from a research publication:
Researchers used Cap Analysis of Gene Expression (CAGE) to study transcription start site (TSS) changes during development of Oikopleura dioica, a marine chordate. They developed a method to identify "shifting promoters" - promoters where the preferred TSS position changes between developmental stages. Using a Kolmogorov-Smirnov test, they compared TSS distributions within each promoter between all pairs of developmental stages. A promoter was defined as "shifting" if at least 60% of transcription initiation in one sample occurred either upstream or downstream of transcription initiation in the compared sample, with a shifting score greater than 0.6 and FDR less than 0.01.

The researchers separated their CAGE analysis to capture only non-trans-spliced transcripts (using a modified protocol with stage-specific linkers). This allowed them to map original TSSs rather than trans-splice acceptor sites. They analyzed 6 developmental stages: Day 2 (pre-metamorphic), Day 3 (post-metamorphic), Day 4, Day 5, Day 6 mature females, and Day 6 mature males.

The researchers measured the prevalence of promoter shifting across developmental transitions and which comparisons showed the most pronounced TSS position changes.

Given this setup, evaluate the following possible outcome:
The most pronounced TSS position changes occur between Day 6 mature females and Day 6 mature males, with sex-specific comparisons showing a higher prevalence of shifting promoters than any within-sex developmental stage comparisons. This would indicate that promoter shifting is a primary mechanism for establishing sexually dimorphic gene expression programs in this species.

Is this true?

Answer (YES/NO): NO